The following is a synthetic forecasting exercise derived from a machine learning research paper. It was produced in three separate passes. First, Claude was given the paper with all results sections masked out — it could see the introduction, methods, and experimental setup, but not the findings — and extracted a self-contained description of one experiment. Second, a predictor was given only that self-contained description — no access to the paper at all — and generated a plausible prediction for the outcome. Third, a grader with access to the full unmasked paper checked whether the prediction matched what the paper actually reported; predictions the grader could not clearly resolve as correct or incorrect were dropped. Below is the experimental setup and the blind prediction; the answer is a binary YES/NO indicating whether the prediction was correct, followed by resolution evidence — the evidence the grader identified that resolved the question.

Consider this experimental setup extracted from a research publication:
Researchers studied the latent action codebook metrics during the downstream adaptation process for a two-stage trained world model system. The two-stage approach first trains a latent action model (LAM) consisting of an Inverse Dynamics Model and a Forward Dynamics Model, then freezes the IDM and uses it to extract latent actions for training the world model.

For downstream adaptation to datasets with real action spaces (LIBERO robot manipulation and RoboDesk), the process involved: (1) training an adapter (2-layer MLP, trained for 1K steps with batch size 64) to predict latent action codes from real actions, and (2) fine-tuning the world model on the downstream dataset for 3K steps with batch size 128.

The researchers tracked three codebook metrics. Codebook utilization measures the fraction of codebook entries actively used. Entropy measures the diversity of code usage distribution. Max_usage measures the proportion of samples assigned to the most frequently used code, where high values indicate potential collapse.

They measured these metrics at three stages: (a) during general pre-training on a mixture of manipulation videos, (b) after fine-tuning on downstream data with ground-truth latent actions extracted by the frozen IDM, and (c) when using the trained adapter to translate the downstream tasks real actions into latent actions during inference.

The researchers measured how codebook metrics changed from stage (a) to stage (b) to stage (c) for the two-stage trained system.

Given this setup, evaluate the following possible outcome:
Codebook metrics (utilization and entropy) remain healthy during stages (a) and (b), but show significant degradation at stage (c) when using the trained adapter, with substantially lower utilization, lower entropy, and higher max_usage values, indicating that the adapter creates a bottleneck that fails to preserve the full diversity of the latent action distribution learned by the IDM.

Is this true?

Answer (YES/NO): NO